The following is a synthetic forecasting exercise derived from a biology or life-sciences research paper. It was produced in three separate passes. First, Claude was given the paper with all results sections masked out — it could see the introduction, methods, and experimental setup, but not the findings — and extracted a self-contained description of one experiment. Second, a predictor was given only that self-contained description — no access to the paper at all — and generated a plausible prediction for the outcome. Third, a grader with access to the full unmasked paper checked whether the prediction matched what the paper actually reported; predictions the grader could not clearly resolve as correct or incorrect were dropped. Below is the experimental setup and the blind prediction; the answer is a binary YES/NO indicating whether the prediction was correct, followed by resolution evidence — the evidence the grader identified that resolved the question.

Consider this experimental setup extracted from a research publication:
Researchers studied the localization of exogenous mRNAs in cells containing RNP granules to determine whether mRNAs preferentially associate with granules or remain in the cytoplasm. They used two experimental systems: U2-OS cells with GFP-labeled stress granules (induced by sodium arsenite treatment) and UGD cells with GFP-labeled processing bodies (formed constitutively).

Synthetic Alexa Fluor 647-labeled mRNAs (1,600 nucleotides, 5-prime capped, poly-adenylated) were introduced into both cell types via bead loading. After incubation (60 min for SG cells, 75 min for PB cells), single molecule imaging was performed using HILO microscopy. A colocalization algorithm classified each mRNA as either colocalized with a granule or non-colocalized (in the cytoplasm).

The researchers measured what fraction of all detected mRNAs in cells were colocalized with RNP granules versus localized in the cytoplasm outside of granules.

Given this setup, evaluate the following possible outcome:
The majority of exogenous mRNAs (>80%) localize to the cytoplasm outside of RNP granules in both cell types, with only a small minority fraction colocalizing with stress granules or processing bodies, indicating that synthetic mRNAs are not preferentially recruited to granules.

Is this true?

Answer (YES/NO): NO